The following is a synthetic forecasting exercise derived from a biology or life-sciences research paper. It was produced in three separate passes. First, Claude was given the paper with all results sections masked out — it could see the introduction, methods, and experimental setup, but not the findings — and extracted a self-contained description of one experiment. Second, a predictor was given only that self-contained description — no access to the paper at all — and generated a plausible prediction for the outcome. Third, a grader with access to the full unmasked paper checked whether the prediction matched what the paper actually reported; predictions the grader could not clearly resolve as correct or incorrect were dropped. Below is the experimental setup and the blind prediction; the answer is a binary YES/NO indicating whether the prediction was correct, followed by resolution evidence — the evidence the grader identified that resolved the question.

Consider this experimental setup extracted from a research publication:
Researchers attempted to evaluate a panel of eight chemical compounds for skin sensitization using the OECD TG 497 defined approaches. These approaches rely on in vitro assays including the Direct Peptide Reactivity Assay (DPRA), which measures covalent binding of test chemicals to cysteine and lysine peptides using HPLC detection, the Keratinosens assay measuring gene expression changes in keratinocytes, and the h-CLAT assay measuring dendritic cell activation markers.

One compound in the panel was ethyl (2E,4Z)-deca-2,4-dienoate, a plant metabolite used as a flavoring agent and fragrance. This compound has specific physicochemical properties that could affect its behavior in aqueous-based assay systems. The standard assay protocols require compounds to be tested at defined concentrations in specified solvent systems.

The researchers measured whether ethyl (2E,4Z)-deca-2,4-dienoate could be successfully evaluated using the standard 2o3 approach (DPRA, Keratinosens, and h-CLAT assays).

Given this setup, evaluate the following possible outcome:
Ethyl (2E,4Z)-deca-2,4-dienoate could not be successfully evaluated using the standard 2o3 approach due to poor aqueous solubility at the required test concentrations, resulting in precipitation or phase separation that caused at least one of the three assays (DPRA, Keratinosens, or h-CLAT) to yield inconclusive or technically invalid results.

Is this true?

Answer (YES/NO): YES